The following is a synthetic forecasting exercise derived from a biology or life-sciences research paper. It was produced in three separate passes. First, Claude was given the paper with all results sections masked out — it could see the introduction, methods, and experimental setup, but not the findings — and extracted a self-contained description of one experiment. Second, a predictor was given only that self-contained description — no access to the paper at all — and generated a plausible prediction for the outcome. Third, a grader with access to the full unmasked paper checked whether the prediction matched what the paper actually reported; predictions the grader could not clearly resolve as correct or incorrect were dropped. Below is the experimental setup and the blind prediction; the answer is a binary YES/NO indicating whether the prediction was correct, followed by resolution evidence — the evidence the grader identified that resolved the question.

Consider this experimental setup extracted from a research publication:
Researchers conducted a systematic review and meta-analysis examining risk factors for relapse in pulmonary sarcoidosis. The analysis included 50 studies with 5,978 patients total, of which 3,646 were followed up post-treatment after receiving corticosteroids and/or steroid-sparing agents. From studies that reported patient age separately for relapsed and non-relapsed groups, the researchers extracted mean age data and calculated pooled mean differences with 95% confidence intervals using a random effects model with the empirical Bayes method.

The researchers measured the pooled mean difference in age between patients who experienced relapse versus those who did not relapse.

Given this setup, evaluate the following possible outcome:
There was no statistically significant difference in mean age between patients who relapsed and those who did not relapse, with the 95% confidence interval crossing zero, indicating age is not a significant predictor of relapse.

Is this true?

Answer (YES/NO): YES